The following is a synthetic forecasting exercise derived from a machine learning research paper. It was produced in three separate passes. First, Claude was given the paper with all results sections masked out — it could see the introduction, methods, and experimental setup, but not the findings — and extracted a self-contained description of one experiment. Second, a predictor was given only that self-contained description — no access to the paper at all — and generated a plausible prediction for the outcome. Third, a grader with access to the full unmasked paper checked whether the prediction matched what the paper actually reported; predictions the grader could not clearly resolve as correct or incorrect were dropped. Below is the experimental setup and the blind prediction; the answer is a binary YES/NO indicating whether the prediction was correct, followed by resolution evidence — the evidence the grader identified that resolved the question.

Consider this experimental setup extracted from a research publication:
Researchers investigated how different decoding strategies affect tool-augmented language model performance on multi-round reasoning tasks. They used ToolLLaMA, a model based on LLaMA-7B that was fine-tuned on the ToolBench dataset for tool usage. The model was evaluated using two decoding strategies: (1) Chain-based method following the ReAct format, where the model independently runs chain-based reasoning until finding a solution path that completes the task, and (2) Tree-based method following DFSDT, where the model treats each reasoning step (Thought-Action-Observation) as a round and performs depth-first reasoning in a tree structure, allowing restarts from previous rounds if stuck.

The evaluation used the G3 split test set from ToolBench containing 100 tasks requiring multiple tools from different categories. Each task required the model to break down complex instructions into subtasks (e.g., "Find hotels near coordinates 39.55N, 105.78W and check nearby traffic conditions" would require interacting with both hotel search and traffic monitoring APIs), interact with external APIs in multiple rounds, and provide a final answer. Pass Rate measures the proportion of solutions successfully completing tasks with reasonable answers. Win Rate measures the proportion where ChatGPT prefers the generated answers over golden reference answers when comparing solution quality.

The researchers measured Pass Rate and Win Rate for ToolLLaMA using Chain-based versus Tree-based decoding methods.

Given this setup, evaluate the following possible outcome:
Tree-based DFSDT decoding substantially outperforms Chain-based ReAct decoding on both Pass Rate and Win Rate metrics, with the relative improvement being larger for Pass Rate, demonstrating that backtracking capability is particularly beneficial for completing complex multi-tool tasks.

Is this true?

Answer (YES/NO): YES